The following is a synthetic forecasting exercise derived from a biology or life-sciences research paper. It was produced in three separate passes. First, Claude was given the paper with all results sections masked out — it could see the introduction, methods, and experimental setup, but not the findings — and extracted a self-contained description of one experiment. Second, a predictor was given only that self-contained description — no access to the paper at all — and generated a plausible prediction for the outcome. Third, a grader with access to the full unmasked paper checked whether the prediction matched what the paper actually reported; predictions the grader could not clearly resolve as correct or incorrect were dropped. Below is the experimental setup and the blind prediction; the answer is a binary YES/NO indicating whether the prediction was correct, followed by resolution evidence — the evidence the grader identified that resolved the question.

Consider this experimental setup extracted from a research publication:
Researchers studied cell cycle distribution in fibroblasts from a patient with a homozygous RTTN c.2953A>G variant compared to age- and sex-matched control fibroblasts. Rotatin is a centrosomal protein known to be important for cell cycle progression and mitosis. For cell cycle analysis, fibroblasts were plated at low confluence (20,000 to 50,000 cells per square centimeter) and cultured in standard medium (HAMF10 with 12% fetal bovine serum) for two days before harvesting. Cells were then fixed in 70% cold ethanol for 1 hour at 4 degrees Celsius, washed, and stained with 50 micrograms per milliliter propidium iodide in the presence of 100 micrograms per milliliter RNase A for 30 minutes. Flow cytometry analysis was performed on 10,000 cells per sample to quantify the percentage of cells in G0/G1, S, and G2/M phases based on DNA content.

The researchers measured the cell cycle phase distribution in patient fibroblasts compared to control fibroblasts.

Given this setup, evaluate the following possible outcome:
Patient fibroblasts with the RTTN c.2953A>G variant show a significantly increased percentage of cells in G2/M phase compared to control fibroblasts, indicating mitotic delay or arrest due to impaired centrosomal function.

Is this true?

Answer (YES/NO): NO